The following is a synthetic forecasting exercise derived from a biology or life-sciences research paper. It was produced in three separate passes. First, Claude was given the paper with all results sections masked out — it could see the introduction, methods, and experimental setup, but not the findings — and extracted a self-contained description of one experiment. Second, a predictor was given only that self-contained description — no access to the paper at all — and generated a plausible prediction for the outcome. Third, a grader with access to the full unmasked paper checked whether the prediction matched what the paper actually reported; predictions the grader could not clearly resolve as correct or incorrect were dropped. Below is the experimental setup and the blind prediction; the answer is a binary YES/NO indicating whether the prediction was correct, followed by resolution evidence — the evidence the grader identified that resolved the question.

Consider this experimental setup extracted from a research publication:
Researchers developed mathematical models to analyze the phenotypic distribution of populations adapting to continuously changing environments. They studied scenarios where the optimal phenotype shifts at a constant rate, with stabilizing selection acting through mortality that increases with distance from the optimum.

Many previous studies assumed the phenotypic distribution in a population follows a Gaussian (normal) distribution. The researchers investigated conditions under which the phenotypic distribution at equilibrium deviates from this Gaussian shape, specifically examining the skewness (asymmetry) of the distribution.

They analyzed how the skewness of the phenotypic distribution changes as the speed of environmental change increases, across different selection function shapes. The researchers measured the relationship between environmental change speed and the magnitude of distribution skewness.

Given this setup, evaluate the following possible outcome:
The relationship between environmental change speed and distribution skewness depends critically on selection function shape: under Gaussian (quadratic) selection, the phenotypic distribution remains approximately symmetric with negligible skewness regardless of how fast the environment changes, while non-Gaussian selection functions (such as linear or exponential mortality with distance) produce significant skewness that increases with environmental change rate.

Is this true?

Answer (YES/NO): NO